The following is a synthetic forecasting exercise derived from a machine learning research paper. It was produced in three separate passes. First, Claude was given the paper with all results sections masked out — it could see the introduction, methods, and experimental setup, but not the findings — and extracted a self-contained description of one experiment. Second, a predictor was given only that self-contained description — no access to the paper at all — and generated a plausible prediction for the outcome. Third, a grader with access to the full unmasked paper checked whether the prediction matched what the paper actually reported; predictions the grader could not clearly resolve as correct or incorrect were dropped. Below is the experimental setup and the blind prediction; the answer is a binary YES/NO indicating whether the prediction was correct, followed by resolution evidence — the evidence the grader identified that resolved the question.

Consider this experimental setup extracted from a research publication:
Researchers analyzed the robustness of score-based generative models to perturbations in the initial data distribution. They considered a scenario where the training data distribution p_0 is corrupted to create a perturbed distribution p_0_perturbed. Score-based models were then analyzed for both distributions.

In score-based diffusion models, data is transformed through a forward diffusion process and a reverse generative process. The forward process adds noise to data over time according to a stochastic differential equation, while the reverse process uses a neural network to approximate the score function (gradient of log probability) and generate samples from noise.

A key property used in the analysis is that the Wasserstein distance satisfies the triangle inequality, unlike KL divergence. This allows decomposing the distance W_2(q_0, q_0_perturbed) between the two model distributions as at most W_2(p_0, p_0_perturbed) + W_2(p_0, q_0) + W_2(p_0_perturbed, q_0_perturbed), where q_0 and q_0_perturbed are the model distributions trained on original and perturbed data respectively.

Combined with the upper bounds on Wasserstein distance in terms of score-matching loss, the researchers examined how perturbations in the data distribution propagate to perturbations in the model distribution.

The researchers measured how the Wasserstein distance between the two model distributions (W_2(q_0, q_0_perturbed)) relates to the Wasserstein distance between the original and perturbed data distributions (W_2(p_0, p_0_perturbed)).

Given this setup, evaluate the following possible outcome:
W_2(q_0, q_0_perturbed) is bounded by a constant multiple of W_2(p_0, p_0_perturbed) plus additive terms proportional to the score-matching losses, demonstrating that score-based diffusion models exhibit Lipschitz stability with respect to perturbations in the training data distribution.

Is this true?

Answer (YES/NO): NO